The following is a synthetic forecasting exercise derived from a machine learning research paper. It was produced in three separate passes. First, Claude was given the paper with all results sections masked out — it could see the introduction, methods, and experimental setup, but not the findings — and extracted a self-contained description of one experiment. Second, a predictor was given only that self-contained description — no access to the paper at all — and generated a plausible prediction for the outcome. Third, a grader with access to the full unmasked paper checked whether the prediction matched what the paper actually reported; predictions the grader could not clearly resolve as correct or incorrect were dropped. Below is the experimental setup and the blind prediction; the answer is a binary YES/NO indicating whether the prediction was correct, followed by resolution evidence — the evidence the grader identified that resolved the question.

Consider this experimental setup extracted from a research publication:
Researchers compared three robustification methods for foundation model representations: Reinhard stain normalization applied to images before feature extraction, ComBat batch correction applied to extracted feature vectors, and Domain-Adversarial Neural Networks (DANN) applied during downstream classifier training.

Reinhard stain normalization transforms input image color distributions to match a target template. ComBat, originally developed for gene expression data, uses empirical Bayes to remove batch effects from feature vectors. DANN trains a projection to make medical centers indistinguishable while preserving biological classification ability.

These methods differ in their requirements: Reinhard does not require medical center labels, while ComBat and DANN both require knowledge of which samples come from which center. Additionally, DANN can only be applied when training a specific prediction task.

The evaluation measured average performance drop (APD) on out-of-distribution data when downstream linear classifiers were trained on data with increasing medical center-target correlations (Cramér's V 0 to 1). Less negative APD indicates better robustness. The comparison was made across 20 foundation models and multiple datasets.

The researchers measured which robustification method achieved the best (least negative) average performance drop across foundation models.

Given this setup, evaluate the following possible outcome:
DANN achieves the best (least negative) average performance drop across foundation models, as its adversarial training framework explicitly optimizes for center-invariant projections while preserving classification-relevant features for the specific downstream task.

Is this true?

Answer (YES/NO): NO